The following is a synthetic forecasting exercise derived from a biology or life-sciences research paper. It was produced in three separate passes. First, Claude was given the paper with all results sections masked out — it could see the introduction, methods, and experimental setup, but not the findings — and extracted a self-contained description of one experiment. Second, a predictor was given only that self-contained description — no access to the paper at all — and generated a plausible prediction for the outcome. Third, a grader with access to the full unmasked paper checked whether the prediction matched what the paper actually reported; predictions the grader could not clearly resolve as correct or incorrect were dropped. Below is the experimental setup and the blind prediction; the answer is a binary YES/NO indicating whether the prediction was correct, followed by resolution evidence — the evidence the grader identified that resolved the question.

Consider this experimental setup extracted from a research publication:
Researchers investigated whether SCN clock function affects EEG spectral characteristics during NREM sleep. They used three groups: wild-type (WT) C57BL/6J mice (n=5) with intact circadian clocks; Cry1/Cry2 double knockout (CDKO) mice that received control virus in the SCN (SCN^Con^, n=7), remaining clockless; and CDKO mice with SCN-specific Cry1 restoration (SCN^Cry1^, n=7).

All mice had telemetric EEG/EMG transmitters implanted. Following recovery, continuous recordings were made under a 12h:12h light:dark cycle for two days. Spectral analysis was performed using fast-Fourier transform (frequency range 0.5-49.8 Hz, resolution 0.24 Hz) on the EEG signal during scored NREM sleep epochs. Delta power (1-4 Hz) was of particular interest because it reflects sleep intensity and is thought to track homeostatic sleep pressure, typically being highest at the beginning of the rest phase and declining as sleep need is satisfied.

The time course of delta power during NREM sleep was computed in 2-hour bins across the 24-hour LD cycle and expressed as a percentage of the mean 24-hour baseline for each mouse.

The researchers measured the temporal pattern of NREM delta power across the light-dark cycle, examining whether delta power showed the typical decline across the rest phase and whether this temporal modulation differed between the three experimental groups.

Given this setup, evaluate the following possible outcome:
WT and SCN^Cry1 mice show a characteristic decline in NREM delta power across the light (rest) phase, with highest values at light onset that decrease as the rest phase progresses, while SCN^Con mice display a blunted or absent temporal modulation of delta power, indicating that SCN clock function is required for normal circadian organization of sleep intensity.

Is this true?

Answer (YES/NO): YES